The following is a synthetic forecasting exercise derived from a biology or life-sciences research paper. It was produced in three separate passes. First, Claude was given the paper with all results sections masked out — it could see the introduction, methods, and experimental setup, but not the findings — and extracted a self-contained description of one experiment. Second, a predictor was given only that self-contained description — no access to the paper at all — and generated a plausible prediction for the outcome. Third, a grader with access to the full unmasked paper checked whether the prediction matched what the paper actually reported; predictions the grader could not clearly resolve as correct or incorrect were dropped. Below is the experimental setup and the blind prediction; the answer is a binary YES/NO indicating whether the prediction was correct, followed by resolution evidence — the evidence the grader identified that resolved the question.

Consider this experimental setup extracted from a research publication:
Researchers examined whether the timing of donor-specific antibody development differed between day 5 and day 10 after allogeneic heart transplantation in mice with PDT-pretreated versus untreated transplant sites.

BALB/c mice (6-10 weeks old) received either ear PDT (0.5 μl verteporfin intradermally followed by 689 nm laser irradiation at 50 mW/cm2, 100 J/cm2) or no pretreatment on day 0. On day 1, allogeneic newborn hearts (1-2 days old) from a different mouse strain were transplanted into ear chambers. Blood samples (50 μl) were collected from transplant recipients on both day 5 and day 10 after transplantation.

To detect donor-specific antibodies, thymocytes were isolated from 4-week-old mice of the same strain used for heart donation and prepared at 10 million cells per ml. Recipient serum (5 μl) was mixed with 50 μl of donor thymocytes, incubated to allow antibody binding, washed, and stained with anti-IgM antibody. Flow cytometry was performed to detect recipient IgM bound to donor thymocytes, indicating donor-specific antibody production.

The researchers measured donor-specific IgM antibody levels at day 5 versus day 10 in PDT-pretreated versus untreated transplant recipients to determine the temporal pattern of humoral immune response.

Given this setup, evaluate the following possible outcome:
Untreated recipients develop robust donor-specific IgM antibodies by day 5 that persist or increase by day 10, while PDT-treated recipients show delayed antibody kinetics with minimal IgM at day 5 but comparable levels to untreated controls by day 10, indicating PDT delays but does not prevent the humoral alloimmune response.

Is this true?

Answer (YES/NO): NO